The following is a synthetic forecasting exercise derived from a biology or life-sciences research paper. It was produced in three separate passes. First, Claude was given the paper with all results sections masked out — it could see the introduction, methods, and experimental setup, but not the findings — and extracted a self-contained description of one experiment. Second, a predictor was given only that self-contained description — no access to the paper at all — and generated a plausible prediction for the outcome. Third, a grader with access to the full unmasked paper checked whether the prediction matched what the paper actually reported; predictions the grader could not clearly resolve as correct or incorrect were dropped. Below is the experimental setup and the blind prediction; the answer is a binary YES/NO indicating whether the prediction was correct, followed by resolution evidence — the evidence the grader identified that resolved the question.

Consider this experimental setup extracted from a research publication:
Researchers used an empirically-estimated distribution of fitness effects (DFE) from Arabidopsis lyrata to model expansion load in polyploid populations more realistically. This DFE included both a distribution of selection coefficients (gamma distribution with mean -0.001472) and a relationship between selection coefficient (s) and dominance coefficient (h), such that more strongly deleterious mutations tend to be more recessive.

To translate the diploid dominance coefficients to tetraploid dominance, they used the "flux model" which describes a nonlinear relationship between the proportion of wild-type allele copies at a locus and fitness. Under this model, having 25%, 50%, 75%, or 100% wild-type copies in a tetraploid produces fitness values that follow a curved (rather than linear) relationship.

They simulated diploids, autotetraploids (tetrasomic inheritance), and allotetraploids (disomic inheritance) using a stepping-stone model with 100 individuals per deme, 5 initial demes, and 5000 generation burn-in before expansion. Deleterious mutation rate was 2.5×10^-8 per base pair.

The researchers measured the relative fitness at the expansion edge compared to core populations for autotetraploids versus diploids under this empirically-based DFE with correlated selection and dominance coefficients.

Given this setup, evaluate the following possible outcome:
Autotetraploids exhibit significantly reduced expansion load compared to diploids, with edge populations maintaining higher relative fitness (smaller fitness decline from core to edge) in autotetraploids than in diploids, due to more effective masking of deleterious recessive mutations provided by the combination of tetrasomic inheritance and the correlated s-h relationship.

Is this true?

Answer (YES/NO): NO